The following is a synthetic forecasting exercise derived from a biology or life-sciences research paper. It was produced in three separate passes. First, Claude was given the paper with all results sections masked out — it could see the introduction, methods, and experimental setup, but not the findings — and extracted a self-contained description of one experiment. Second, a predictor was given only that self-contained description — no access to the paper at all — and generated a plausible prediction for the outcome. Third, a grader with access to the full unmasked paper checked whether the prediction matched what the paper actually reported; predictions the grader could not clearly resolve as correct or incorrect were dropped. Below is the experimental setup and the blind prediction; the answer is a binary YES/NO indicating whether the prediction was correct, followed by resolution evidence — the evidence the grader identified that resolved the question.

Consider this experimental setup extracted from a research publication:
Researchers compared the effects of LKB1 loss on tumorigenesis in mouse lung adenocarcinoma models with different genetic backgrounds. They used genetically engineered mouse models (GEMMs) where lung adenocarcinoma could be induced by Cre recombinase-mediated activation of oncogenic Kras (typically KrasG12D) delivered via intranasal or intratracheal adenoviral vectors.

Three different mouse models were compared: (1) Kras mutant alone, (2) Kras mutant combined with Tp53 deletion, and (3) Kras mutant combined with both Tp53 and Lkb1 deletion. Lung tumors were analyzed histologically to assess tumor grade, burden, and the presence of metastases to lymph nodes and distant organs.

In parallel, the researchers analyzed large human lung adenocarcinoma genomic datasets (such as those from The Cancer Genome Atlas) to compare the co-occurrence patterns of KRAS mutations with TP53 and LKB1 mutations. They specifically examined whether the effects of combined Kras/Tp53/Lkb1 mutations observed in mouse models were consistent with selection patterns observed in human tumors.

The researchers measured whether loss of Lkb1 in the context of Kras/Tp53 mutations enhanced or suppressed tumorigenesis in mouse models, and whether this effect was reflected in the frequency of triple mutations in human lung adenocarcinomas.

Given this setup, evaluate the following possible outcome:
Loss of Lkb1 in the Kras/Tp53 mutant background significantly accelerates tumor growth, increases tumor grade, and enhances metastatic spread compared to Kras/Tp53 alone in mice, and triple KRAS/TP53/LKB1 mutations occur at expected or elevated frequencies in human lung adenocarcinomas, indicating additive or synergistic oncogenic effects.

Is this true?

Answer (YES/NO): NO